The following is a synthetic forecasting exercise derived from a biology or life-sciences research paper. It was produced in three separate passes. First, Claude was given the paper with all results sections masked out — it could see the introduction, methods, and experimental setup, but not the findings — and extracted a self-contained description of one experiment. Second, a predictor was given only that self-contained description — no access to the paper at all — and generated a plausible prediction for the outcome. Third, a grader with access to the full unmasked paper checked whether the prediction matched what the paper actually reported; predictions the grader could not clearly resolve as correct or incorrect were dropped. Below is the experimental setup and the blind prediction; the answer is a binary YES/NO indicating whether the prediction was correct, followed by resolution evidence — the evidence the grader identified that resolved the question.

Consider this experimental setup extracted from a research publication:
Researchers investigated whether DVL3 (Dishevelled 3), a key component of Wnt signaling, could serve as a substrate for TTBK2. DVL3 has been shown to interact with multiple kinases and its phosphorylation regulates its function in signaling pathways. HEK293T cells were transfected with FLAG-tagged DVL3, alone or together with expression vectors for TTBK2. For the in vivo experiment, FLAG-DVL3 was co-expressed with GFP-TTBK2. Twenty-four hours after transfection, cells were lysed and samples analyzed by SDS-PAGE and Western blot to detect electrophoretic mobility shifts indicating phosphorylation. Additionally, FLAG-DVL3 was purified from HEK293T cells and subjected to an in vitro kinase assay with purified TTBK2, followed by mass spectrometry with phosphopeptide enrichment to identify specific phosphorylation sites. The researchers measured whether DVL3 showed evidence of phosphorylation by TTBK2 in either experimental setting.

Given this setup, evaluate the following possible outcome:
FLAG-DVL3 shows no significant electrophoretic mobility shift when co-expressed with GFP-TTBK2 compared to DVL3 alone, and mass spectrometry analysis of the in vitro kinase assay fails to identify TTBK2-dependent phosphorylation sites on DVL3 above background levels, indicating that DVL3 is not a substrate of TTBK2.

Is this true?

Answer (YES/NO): NO